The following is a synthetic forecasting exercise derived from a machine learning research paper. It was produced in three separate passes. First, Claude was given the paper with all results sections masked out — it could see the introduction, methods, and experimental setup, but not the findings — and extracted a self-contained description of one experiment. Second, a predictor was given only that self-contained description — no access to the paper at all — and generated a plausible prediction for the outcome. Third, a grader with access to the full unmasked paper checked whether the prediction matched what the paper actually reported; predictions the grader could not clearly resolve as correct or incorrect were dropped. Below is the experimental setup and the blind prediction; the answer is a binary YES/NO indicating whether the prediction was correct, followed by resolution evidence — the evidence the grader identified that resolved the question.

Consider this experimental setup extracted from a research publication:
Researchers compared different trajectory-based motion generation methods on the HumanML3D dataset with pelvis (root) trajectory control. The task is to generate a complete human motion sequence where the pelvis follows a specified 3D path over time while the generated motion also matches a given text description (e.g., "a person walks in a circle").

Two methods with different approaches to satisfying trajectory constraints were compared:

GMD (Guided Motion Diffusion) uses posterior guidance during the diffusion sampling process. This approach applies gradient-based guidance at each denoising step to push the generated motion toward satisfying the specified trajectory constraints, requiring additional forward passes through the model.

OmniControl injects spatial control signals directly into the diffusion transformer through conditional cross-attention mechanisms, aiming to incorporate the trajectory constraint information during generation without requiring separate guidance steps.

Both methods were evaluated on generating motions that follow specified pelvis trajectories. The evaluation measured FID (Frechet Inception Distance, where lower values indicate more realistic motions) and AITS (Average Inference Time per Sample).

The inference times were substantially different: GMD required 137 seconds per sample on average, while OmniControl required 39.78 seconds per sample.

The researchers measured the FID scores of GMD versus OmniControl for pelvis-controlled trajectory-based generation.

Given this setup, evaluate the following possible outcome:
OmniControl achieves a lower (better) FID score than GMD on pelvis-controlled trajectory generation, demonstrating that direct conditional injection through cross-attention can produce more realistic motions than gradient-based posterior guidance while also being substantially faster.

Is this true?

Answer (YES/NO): YES